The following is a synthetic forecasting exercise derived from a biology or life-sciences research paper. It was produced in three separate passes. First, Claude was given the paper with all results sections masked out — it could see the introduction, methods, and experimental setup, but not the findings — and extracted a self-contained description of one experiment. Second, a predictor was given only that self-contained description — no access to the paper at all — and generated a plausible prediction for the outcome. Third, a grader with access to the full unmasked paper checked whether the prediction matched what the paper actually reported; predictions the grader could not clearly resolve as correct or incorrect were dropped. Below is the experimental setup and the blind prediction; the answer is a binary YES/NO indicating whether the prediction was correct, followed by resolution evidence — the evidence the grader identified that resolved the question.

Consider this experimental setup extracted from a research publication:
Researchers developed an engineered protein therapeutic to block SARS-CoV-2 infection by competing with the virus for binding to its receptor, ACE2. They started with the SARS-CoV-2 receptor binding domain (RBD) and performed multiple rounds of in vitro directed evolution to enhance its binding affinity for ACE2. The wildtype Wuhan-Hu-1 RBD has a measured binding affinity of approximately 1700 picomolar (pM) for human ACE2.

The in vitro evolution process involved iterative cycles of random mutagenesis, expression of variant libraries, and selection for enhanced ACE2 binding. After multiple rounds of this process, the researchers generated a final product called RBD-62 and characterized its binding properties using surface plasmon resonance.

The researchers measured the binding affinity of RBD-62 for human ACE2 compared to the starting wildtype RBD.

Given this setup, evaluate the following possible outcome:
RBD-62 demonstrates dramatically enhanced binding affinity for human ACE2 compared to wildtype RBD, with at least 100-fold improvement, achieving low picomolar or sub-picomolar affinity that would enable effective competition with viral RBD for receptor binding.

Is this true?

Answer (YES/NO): YES